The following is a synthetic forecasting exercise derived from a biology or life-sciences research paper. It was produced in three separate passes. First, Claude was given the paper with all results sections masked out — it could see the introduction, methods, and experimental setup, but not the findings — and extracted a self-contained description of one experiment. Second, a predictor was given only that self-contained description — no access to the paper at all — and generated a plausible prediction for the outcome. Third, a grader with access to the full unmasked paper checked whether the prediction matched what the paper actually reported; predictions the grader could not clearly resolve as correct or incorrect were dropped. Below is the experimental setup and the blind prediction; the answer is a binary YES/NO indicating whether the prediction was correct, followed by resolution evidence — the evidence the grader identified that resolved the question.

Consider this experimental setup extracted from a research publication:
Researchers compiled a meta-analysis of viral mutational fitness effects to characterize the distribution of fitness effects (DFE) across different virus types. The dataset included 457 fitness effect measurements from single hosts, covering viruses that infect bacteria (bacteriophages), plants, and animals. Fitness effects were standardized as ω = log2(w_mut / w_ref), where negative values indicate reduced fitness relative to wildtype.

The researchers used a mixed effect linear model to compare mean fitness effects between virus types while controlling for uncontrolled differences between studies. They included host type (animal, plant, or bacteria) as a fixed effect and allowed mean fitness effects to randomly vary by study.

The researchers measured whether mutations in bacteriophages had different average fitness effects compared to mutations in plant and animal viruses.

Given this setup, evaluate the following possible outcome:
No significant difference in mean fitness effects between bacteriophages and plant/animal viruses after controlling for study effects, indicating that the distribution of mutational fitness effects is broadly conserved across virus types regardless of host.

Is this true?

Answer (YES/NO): NO